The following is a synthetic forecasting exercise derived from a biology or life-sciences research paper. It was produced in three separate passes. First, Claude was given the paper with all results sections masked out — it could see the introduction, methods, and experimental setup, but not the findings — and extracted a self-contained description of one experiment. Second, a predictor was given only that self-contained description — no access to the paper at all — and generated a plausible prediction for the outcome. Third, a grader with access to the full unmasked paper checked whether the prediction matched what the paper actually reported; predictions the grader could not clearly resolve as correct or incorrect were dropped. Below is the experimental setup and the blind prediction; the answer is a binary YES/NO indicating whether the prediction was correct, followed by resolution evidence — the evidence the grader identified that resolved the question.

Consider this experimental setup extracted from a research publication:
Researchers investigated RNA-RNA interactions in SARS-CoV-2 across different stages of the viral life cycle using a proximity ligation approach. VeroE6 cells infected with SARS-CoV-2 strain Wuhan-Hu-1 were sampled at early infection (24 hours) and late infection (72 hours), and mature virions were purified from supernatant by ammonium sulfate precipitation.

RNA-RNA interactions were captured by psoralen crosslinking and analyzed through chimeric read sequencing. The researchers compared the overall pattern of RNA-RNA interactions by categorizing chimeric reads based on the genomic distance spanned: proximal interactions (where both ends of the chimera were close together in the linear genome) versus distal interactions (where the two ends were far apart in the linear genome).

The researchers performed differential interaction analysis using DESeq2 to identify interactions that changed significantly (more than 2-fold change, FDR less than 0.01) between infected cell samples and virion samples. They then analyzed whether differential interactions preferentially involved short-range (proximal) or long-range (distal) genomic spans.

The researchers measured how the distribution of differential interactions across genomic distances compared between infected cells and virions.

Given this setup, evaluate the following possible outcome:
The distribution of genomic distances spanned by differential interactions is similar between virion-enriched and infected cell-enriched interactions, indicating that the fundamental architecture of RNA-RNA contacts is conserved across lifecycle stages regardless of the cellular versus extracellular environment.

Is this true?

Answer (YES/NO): NO